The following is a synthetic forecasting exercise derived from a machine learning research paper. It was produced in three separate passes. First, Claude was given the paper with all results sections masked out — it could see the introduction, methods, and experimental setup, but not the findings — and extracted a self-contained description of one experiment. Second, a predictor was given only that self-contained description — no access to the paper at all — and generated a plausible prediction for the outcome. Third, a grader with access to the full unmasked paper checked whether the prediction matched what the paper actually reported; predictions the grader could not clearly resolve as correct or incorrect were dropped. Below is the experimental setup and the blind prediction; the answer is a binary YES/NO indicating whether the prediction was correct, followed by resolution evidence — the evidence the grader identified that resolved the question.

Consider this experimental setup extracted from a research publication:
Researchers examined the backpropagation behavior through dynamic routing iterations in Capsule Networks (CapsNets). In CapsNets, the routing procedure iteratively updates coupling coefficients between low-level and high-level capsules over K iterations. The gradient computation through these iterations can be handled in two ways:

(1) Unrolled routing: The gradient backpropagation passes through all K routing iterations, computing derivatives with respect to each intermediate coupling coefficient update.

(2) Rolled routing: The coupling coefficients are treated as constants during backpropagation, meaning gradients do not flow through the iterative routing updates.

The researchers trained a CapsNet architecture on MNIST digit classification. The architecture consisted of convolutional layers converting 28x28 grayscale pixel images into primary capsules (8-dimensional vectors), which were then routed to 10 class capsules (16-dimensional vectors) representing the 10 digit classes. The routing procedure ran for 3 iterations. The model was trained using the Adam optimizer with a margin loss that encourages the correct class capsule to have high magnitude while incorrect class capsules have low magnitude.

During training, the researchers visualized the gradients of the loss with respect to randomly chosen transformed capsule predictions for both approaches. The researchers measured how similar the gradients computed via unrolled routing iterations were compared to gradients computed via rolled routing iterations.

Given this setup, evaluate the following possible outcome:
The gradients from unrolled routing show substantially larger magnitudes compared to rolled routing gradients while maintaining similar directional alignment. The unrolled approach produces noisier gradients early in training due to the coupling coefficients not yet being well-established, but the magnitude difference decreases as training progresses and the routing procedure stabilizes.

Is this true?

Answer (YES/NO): NO